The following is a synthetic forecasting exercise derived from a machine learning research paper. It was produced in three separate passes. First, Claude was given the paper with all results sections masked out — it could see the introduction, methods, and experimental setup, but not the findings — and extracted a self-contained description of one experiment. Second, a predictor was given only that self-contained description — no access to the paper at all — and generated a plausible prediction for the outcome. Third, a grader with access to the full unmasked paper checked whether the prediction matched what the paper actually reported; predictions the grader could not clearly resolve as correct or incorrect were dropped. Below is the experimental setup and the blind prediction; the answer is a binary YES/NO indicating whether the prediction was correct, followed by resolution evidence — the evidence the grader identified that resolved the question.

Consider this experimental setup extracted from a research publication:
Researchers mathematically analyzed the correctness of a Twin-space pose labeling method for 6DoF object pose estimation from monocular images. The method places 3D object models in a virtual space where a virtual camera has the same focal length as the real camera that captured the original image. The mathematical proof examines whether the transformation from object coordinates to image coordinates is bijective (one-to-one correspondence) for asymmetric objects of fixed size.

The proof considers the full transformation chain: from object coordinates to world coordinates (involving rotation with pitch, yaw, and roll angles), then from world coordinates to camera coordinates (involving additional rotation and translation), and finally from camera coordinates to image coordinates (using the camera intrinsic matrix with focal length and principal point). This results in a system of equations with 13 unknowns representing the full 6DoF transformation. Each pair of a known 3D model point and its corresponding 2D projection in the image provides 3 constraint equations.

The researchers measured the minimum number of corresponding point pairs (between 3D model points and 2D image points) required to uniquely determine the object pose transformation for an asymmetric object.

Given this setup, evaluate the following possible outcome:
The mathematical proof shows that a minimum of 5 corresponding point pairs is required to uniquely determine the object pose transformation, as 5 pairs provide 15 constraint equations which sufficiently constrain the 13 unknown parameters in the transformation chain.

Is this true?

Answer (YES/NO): YES